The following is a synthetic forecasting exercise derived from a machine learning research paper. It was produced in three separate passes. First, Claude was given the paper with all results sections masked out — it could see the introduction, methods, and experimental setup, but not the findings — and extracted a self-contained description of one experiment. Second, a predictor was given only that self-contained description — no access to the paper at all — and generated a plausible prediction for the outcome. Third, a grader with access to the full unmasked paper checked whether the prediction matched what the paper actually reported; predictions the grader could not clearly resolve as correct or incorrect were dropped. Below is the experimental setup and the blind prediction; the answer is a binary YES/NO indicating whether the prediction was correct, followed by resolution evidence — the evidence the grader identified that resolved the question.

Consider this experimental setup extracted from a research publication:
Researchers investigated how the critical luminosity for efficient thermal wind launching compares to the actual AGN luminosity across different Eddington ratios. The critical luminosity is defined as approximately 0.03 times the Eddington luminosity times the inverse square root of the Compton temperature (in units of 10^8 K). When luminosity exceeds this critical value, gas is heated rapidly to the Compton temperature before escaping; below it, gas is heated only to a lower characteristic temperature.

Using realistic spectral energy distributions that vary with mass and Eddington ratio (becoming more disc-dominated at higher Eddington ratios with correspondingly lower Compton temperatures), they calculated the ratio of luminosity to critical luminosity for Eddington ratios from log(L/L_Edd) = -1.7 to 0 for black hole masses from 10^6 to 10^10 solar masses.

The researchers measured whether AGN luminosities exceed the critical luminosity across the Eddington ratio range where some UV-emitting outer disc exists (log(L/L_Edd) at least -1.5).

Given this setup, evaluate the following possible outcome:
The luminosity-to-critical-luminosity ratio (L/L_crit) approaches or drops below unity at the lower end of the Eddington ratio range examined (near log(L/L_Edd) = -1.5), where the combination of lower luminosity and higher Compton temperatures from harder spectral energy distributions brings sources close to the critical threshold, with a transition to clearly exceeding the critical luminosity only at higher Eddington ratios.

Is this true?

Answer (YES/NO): NO